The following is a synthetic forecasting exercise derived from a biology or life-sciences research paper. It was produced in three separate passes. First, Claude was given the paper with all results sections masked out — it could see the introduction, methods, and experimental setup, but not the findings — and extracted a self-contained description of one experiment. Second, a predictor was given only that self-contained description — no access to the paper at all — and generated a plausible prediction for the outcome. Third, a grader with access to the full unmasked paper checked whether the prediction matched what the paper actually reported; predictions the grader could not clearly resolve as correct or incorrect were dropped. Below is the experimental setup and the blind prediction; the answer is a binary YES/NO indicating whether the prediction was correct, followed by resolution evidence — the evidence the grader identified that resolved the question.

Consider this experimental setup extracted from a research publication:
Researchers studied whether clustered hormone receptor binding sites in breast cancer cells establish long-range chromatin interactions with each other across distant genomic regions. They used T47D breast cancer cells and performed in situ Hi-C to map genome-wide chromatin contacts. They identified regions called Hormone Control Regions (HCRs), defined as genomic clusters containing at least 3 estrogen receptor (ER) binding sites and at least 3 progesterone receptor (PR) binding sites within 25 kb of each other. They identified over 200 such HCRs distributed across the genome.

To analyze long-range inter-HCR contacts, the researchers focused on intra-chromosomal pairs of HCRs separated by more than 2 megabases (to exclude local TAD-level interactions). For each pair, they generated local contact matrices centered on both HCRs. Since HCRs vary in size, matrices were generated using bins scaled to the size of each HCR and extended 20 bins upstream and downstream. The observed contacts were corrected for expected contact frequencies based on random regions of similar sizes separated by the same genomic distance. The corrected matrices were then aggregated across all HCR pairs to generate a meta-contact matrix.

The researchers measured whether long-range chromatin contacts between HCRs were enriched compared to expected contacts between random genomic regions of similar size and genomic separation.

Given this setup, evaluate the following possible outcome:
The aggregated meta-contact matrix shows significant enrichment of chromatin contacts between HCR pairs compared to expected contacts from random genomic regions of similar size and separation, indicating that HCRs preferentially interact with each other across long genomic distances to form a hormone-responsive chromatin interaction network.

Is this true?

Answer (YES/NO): YES